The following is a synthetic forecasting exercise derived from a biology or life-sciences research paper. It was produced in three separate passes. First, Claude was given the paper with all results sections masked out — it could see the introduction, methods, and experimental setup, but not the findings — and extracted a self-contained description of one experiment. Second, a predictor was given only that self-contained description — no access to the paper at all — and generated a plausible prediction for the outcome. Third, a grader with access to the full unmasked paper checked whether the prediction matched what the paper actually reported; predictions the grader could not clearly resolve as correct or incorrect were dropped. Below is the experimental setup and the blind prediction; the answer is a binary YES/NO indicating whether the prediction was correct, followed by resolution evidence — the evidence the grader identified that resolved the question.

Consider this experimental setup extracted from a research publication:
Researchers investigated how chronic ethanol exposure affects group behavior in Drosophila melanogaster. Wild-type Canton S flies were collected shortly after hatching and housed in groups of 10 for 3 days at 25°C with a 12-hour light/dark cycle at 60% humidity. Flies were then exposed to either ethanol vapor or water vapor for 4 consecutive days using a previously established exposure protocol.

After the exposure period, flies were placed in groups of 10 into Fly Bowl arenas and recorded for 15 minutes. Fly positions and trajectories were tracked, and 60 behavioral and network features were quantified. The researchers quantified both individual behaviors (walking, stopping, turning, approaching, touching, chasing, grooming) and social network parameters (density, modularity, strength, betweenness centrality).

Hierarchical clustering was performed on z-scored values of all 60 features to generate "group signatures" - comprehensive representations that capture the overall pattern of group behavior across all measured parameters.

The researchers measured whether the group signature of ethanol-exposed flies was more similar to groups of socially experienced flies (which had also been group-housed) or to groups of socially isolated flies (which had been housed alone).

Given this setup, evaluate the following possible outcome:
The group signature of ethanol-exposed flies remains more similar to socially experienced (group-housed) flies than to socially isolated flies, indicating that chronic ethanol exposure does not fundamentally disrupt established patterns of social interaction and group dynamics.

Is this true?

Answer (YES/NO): YES